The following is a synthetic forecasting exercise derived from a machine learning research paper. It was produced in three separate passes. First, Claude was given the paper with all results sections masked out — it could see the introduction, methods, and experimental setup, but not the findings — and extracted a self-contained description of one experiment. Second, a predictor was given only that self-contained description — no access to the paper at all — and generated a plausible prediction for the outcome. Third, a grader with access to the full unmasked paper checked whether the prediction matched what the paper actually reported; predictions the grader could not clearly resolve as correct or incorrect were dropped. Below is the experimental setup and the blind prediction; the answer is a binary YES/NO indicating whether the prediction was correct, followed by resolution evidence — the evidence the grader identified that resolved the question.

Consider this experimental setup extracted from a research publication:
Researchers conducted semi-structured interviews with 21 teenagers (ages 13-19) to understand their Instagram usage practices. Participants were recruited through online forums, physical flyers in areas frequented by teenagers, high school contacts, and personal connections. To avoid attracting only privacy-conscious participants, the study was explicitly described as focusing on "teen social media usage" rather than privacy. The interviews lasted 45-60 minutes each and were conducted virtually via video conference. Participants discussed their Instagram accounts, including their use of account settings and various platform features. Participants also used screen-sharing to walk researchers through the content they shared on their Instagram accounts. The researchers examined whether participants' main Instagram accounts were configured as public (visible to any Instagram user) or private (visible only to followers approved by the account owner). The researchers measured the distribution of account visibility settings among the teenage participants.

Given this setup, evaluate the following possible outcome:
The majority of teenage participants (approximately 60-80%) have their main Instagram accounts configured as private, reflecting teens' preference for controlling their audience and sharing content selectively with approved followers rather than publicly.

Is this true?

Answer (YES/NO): NO